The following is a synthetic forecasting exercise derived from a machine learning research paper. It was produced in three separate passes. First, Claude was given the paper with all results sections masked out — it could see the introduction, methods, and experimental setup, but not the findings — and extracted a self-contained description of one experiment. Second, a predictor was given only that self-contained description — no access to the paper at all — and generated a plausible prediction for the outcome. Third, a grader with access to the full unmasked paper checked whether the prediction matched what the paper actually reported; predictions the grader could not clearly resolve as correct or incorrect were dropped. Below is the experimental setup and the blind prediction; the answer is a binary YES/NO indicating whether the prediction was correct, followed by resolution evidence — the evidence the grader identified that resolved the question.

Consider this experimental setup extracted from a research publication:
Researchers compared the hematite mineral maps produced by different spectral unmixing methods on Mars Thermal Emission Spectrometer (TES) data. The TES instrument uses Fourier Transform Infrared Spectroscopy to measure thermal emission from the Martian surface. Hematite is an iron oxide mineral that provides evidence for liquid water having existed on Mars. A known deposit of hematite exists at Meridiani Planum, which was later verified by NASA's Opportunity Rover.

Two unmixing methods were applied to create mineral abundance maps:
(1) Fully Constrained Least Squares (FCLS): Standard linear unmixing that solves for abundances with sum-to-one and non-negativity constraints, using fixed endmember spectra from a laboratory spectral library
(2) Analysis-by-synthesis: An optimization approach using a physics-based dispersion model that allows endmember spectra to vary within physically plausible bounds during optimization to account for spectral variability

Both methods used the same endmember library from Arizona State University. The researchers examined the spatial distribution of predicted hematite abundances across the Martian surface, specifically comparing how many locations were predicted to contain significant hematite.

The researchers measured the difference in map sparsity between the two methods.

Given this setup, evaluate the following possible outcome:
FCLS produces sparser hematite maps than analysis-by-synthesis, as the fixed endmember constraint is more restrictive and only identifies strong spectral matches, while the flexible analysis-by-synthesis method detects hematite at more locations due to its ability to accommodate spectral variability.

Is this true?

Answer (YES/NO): NO